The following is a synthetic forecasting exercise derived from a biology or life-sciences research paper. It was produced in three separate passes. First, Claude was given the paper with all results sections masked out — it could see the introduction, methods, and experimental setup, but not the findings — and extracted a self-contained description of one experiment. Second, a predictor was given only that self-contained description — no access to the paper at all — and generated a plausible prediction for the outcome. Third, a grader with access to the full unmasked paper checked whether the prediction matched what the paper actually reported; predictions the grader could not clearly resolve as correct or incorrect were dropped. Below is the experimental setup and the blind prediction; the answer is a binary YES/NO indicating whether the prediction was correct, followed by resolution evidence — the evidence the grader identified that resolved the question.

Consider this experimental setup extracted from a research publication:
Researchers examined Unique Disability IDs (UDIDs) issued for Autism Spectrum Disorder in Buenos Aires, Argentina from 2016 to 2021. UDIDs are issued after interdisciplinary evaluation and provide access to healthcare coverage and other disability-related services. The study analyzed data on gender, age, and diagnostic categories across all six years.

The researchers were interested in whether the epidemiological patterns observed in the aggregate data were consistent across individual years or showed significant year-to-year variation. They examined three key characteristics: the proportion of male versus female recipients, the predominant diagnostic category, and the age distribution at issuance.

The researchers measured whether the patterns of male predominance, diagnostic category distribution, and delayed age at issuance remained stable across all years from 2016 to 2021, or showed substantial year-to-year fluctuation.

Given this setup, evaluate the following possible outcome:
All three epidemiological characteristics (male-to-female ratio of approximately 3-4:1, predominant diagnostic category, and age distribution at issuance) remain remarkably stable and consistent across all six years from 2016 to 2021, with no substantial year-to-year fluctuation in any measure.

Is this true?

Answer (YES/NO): NO